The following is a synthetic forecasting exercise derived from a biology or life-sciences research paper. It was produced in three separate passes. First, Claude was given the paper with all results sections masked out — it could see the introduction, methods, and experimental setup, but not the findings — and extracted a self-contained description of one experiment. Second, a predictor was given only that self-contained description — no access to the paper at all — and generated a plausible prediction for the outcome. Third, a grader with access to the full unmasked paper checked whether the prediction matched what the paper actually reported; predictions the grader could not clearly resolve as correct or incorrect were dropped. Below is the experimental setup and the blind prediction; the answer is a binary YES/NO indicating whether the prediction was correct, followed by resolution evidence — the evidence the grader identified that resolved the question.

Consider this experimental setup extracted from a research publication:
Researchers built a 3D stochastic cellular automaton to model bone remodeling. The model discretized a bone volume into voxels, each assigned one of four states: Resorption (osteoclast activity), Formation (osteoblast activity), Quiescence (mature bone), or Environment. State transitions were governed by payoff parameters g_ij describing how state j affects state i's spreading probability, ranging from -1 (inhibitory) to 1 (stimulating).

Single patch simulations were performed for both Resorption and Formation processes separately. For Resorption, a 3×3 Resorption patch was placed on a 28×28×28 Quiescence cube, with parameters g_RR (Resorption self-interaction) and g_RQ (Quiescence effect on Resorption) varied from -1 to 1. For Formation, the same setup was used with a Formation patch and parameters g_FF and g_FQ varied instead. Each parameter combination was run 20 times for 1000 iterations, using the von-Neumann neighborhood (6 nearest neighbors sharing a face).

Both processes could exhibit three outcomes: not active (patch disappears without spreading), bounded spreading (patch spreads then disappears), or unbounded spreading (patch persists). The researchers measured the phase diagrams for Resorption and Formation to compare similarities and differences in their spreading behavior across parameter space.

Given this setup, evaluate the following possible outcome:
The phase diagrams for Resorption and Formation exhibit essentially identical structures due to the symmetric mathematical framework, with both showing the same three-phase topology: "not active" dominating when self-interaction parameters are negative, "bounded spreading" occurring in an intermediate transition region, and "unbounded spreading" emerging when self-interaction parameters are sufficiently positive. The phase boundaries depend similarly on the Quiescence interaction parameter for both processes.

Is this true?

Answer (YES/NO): NO